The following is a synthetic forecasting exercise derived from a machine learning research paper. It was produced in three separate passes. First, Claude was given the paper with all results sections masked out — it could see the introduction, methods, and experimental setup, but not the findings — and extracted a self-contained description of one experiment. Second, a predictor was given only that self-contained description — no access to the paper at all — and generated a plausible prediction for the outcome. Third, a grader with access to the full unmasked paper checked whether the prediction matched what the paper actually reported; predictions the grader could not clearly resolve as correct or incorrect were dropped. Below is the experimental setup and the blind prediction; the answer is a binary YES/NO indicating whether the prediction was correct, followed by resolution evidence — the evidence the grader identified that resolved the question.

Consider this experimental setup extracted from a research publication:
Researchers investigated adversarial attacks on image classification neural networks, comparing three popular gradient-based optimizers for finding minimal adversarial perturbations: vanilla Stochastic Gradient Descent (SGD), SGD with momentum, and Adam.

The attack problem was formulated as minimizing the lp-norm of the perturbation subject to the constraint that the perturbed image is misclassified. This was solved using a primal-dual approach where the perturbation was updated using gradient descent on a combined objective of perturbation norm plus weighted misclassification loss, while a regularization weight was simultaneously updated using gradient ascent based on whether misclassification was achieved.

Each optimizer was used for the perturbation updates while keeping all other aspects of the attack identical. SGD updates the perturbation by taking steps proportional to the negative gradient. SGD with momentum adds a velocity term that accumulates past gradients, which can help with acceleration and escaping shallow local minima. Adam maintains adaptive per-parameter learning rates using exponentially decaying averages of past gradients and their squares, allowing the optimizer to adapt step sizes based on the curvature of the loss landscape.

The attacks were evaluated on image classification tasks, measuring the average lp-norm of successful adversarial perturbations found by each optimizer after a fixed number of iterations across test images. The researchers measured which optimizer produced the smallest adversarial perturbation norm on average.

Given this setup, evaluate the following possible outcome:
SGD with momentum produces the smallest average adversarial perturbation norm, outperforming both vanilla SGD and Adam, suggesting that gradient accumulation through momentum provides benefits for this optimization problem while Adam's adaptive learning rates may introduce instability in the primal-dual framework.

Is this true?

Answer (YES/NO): NO